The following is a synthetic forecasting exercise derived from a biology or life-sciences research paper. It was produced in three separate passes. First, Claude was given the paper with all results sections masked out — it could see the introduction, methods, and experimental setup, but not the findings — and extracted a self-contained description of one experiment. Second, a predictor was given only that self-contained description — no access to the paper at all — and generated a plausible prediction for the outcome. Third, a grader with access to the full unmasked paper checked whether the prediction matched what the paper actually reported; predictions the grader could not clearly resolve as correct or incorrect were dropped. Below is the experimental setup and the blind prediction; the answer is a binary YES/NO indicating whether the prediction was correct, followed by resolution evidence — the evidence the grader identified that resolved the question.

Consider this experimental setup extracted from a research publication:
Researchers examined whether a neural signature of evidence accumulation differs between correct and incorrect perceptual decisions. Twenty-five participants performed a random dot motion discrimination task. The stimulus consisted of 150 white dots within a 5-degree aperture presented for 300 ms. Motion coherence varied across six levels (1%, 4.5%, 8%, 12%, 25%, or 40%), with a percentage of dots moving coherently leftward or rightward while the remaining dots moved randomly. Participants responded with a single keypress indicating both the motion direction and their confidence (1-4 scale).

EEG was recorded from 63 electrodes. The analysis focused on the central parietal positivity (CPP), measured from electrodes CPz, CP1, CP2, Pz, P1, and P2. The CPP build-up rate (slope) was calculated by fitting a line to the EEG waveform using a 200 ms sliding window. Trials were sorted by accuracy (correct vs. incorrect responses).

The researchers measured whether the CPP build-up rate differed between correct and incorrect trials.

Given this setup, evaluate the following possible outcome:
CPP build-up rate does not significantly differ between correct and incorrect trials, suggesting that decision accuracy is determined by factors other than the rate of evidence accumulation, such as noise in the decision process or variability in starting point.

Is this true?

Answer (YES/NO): NO